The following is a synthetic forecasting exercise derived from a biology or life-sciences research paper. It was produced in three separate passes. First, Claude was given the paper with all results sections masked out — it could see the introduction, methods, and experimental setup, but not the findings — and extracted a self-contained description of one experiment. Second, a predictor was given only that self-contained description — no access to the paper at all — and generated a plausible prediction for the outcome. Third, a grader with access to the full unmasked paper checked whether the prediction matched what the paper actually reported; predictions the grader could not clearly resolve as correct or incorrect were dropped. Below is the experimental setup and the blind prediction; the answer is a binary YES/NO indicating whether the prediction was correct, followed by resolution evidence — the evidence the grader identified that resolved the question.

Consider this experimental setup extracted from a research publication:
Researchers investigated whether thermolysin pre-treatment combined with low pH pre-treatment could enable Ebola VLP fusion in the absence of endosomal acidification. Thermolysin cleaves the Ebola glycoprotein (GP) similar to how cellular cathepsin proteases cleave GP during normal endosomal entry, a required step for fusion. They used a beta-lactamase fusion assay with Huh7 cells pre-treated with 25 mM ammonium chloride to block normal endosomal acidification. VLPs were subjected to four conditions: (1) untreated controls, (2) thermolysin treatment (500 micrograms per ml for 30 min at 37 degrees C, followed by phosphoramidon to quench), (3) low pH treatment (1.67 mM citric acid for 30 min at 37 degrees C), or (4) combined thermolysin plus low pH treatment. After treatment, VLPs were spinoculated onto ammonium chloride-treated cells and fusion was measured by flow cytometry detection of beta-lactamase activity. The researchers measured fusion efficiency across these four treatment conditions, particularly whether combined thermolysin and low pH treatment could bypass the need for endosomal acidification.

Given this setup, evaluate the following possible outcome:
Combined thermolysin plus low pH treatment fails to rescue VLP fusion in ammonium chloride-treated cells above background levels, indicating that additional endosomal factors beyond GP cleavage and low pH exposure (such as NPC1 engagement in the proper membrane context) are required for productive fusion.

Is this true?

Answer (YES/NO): NO